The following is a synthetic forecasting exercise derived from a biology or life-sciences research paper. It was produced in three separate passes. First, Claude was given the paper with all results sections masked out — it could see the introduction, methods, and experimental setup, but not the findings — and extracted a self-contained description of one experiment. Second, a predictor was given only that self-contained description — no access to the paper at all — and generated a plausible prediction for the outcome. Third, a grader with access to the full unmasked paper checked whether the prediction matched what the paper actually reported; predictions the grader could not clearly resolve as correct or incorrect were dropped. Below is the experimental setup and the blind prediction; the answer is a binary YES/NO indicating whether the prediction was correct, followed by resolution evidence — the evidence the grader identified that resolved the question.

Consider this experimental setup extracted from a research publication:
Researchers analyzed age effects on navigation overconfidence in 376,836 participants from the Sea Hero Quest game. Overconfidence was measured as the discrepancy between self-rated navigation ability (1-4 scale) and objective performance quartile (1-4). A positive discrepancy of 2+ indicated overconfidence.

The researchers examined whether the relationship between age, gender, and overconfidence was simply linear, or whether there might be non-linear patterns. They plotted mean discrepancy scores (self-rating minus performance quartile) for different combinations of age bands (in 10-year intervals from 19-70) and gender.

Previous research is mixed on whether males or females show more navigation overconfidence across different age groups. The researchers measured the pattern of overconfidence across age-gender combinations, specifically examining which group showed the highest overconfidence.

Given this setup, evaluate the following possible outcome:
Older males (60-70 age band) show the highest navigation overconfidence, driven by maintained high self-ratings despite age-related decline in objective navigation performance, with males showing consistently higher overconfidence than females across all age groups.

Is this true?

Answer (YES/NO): NO